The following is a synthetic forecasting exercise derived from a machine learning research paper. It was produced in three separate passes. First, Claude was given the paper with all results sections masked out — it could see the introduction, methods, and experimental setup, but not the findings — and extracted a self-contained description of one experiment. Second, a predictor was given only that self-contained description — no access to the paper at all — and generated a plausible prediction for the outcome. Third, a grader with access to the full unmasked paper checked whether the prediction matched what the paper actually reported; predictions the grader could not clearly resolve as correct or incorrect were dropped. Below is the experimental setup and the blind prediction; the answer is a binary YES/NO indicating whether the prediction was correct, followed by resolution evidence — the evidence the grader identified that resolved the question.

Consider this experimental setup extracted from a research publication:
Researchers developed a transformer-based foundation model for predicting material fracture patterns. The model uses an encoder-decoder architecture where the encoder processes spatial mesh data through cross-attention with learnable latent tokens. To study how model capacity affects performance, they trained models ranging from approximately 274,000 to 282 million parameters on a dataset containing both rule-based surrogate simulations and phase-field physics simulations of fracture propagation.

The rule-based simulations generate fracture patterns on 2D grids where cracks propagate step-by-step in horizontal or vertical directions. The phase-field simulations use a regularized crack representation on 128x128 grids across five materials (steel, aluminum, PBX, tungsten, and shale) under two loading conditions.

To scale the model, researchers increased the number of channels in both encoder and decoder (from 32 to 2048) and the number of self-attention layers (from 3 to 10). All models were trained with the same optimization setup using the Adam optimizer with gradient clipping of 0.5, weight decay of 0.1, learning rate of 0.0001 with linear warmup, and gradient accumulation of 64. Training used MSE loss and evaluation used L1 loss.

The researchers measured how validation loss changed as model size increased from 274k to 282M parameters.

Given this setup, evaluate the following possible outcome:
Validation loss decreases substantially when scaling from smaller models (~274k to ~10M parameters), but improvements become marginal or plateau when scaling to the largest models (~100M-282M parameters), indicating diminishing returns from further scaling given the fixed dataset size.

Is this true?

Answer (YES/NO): NO